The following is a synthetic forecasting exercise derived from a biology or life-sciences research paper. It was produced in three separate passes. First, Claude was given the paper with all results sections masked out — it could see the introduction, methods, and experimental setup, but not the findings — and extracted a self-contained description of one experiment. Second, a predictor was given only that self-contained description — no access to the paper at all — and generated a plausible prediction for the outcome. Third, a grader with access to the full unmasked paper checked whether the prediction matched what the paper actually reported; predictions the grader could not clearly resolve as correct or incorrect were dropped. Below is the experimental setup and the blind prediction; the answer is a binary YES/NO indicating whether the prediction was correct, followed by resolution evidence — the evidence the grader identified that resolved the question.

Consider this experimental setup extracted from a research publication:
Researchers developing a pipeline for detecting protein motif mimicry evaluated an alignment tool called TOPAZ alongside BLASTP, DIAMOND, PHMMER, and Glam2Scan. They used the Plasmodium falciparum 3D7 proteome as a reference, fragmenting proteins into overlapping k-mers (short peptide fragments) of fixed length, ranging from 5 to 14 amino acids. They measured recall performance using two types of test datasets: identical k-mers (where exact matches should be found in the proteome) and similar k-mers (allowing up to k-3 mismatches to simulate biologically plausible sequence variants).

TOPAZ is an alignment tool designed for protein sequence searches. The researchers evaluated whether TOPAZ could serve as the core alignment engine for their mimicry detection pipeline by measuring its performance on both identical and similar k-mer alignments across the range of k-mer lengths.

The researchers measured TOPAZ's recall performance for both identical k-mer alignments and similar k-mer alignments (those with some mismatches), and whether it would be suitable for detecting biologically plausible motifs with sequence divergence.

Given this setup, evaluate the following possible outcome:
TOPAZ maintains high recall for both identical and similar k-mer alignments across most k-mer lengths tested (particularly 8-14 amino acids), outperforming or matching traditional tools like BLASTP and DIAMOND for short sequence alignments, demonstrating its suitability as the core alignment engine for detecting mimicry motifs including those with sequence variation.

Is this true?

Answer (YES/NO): NO